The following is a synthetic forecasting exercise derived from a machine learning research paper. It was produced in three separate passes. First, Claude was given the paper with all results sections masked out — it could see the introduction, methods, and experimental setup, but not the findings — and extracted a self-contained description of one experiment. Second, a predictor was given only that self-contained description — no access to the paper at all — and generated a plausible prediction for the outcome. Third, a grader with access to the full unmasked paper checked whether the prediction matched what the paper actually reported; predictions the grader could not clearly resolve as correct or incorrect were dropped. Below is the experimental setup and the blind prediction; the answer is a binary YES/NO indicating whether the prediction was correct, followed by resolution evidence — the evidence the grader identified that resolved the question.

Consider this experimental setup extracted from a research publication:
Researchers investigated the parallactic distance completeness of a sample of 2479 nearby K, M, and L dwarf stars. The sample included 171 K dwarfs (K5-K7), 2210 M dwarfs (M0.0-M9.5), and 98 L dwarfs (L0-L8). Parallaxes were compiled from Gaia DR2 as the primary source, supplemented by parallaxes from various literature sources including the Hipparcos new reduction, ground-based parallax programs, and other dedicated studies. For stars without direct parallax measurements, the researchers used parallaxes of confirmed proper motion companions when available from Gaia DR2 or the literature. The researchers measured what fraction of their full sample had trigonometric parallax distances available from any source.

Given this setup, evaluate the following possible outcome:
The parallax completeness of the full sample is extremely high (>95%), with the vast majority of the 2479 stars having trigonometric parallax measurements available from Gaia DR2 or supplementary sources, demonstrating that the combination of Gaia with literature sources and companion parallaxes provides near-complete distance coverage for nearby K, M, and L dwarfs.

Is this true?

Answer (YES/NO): YES